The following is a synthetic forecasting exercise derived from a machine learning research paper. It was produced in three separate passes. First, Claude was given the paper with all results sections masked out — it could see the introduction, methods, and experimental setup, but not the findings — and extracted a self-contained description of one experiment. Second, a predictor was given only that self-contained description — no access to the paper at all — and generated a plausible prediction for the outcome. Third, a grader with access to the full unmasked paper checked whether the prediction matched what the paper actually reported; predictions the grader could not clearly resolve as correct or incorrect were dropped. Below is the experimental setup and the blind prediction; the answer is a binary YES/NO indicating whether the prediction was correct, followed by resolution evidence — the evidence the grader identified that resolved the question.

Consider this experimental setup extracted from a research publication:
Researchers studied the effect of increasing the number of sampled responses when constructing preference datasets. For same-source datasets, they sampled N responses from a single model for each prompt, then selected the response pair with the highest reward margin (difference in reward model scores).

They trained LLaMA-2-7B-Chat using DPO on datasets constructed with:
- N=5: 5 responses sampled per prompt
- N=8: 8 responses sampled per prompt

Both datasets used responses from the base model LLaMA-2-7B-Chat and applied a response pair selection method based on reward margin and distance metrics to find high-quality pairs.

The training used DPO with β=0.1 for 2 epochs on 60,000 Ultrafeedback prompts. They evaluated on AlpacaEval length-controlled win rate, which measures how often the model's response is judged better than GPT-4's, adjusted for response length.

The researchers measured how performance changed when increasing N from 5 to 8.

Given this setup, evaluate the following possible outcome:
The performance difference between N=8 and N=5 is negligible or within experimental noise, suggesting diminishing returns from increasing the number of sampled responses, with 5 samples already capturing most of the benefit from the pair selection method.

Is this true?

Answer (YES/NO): NO